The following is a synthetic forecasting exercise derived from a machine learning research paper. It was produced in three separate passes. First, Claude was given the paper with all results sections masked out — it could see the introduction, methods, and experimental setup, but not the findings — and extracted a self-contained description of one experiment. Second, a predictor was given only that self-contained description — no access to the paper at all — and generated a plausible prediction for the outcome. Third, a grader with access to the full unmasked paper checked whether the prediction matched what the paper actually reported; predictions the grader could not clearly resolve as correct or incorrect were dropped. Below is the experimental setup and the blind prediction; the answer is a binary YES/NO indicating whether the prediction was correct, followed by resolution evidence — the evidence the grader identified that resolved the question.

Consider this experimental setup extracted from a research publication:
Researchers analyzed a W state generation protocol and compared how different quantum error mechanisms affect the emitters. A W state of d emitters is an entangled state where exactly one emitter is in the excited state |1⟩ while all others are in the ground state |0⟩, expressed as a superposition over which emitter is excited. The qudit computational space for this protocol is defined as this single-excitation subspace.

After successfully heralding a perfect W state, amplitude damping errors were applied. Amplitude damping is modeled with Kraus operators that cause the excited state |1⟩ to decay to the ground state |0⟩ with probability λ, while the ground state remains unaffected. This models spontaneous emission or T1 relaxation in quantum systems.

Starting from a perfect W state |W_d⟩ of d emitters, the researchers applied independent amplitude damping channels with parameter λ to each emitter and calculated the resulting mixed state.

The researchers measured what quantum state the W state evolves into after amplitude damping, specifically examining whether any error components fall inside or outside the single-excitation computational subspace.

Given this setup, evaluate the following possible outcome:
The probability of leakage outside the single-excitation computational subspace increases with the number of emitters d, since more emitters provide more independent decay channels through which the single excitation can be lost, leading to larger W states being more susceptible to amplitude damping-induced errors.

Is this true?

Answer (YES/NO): NO